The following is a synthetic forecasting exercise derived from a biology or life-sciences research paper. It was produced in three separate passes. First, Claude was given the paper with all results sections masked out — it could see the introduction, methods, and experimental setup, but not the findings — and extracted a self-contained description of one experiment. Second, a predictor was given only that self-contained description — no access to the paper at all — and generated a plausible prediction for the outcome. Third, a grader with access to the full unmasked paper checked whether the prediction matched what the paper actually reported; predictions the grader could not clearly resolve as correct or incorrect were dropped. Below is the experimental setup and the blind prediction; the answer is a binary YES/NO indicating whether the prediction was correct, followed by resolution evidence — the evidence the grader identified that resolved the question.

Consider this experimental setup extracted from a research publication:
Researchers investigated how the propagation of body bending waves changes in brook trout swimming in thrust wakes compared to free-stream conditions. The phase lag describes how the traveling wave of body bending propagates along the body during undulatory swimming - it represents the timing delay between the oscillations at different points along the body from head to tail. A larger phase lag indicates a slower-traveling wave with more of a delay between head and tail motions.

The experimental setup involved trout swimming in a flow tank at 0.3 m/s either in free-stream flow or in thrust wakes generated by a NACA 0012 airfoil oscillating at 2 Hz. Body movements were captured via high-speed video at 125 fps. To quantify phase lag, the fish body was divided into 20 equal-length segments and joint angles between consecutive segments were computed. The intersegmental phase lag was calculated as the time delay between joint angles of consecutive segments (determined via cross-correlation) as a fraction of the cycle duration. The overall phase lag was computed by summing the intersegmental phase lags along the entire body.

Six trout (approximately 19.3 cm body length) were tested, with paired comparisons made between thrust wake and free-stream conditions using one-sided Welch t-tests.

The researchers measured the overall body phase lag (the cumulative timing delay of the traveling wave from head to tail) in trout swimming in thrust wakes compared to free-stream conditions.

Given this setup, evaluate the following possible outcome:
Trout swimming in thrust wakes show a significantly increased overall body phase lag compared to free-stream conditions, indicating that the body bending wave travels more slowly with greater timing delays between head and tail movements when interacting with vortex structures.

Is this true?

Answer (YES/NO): NO